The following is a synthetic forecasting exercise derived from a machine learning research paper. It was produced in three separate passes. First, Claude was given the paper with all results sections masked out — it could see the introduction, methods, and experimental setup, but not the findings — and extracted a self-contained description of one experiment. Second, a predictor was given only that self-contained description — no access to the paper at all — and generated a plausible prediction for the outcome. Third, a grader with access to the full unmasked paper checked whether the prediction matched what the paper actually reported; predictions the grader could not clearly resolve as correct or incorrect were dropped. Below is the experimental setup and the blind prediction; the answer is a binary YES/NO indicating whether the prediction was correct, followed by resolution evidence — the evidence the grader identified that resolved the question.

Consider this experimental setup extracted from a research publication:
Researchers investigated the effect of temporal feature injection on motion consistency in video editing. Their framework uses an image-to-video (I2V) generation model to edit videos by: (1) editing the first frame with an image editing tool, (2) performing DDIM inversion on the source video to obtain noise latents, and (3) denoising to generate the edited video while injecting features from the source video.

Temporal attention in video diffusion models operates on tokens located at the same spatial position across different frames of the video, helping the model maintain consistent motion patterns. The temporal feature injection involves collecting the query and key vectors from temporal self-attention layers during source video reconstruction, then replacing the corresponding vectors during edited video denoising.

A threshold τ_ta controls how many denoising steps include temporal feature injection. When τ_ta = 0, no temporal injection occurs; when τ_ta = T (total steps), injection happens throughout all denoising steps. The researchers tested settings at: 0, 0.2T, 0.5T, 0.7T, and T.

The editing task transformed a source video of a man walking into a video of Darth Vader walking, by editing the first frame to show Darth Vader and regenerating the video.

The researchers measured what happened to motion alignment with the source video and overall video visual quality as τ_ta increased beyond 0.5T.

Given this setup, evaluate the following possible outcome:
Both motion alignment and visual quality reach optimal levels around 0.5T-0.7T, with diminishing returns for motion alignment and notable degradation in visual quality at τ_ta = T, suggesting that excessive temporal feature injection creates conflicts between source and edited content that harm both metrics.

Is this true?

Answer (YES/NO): NO